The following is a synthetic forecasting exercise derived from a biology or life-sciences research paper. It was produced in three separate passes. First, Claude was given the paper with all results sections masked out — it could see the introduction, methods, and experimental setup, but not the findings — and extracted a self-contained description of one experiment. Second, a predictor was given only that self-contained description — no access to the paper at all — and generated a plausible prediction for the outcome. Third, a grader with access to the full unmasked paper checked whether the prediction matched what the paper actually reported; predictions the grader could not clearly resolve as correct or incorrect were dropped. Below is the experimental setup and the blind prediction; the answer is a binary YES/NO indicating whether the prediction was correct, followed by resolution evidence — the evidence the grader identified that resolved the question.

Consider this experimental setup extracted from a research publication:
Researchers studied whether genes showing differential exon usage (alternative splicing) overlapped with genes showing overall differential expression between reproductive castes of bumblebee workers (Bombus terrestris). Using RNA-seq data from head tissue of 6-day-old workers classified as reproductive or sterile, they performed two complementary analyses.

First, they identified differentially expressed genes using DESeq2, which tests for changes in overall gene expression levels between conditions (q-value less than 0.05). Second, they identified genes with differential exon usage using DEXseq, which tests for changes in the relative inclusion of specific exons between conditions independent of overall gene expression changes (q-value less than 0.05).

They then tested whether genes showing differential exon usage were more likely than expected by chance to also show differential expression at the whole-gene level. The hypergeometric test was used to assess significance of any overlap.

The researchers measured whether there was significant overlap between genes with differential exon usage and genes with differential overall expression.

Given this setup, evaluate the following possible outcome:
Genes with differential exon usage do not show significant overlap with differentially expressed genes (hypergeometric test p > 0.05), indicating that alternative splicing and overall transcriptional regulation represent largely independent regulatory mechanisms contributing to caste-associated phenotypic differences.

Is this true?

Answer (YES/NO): NO